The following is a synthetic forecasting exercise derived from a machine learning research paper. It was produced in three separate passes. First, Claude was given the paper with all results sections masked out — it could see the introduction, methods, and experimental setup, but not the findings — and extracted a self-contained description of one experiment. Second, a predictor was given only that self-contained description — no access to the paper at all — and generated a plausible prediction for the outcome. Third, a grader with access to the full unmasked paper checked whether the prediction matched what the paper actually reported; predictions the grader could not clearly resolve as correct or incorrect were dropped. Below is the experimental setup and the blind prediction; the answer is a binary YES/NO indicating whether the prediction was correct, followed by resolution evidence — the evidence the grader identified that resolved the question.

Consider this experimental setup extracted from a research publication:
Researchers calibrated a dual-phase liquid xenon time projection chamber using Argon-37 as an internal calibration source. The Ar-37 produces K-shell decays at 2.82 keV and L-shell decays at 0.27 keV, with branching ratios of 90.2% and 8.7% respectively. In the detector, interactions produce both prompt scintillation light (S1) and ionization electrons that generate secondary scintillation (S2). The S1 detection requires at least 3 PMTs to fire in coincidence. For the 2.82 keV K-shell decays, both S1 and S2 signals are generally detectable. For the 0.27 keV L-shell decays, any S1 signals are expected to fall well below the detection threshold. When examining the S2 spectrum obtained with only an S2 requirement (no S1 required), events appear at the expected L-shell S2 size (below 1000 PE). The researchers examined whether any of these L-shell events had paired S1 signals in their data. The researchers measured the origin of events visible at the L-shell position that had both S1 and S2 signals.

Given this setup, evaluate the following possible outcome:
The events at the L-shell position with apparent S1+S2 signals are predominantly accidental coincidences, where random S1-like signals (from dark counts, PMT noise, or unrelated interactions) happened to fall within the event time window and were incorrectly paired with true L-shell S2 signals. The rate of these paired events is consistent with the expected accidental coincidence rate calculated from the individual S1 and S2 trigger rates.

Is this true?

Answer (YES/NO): YES